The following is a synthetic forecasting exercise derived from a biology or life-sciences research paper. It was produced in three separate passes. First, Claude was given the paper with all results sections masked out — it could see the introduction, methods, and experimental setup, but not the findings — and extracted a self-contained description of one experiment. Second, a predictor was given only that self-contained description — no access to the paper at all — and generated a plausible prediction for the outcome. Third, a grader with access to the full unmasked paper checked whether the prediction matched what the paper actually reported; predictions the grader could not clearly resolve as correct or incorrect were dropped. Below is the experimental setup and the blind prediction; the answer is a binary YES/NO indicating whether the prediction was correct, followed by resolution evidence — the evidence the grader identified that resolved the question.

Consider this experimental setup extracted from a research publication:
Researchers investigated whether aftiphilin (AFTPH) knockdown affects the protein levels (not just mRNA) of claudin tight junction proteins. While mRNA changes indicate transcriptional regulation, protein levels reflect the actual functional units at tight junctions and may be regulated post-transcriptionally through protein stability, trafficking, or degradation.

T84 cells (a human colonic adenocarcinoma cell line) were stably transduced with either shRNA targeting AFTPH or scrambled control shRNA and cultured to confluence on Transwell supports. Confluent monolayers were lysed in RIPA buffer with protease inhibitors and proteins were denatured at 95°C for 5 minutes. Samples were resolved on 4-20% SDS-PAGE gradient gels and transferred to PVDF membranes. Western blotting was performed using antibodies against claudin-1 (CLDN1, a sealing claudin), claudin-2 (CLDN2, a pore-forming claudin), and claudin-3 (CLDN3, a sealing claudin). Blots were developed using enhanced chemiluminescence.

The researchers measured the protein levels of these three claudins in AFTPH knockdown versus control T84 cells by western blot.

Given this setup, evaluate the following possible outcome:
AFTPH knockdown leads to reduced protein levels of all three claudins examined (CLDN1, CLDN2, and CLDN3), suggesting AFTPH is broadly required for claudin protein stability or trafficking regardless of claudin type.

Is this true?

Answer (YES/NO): NO